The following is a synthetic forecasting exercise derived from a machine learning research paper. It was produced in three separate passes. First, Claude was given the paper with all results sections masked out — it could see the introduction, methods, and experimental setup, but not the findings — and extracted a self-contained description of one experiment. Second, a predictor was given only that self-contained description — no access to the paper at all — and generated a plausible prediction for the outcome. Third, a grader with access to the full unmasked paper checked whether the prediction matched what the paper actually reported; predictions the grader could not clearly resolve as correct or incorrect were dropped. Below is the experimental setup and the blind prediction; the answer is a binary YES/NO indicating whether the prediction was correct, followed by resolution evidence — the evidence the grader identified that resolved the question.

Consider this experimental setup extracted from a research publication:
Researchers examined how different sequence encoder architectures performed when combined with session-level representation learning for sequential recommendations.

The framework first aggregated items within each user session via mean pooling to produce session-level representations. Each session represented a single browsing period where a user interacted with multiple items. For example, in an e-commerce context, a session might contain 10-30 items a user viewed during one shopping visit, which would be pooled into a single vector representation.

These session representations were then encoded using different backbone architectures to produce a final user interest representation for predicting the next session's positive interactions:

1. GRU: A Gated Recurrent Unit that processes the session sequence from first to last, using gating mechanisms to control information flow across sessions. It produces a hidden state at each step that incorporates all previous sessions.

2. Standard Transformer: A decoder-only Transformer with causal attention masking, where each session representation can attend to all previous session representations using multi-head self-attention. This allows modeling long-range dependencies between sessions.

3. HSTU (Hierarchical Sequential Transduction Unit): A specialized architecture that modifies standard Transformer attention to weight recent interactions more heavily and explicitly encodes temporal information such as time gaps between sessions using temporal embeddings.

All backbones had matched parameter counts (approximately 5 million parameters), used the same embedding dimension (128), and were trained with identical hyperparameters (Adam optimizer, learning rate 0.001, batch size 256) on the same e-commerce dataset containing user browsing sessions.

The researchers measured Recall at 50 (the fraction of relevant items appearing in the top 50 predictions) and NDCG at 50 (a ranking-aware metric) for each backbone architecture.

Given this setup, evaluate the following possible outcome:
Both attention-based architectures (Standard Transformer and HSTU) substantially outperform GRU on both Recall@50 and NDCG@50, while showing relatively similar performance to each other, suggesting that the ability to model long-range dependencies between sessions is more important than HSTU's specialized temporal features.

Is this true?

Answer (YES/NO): NO